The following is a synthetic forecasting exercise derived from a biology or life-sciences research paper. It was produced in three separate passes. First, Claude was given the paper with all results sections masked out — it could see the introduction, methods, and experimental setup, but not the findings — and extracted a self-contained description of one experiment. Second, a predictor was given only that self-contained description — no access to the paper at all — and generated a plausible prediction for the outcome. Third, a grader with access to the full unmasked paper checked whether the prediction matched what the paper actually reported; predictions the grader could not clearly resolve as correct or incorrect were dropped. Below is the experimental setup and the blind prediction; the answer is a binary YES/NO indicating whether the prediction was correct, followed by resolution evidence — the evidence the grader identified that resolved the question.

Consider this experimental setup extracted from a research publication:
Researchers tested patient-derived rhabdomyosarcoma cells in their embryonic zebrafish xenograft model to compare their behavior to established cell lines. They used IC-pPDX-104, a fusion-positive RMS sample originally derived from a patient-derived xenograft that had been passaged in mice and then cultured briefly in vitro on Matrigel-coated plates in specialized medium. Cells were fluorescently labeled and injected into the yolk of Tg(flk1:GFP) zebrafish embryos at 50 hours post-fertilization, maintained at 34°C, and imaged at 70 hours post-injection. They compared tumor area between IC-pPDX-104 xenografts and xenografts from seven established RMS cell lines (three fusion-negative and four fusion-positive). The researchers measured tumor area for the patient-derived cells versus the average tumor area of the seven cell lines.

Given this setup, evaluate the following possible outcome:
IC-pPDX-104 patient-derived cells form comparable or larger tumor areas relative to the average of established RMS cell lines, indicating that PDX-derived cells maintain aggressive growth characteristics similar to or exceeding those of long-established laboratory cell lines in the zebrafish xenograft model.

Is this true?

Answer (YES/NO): YES